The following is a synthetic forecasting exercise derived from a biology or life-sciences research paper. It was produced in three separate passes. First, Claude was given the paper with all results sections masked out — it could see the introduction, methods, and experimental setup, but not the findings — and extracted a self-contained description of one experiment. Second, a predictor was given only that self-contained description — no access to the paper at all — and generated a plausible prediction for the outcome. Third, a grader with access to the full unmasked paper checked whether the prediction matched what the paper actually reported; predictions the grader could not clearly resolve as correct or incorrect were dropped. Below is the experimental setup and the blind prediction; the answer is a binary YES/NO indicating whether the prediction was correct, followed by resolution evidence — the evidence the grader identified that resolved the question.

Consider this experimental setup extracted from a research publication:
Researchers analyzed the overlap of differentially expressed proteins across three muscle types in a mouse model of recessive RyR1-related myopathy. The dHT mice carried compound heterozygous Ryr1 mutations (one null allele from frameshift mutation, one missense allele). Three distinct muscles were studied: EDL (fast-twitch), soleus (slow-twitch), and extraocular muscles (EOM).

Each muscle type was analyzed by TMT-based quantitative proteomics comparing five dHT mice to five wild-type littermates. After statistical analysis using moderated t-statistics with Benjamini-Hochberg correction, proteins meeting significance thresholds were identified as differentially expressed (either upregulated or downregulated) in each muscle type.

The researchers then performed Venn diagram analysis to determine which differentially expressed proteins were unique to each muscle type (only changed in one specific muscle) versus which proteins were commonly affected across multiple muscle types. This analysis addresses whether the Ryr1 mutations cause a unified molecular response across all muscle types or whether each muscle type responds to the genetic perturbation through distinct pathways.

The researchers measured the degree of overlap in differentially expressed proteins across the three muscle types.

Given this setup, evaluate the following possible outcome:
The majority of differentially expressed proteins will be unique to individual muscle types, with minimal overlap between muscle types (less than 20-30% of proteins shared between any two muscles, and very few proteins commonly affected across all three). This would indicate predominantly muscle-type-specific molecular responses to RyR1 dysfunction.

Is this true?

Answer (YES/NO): YES